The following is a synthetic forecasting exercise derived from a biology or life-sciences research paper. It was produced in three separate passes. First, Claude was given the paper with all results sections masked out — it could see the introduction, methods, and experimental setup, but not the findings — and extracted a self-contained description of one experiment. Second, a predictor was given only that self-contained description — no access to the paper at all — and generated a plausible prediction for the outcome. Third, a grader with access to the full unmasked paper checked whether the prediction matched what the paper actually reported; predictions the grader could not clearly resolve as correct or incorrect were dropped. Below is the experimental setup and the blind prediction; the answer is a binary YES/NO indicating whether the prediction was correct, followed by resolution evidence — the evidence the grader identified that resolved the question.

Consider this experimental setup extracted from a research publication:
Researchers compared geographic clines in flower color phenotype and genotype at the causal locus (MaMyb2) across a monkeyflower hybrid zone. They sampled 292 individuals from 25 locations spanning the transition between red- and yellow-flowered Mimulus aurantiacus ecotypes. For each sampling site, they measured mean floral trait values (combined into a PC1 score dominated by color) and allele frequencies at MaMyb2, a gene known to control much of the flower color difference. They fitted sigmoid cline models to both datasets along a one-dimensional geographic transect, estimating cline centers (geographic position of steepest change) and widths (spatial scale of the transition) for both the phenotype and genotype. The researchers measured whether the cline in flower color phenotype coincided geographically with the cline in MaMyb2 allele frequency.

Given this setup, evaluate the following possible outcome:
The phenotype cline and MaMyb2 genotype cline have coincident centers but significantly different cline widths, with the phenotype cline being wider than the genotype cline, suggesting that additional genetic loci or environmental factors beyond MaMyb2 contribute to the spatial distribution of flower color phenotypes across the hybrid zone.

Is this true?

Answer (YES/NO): NO